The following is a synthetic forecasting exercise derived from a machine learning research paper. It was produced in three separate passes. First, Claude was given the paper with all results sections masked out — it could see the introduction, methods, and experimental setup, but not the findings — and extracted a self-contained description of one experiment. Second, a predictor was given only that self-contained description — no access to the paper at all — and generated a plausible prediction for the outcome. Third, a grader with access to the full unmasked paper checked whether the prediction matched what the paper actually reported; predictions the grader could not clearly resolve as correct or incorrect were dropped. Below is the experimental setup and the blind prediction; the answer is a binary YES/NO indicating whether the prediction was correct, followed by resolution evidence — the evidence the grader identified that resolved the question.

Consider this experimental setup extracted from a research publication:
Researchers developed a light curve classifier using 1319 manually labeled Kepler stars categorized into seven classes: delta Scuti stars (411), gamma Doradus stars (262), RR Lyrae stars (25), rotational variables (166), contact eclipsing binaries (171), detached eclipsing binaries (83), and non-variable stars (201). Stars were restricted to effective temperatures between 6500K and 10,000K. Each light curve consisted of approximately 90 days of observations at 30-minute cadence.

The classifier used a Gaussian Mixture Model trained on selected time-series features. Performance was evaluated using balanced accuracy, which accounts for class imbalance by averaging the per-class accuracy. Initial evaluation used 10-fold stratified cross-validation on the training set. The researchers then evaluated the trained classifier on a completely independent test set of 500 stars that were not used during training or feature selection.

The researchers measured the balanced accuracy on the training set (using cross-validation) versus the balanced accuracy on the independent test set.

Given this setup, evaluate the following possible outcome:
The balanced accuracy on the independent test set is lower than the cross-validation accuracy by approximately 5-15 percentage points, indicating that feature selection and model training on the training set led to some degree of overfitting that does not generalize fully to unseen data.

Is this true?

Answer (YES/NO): NO